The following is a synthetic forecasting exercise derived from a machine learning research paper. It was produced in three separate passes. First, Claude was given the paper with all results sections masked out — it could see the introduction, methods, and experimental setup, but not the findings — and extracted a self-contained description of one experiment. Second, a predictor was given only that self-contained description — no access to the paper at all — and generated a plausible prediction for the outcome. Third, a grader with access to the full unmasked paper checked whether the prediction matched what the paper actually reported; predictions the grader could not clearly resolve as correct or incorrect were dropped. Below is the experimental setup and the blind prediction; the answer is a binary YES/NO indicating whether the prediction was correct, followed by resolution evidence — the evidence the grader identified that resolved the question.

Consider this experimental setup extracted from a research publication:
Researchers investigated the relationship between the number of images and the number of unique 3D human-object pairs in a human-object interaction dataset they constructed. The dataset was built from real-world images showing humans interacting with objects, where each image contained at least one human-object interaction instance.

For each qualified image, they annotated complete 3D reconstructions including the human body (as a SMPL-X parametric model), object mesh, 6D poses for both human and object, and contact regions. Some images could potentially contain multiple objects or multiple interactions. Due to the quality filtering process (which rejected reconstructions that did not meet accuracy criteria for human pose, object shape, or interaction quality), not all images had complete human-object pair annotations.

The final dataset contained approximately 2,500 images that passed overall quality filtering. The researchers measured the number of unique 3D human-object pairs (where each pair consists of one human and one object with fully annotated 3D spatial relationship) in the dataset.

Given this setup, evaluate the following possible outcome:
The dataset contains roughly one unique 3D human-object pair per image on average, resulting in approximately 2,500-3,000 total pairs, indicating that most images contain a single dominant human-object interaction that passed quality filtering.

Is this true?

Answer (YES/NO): NO